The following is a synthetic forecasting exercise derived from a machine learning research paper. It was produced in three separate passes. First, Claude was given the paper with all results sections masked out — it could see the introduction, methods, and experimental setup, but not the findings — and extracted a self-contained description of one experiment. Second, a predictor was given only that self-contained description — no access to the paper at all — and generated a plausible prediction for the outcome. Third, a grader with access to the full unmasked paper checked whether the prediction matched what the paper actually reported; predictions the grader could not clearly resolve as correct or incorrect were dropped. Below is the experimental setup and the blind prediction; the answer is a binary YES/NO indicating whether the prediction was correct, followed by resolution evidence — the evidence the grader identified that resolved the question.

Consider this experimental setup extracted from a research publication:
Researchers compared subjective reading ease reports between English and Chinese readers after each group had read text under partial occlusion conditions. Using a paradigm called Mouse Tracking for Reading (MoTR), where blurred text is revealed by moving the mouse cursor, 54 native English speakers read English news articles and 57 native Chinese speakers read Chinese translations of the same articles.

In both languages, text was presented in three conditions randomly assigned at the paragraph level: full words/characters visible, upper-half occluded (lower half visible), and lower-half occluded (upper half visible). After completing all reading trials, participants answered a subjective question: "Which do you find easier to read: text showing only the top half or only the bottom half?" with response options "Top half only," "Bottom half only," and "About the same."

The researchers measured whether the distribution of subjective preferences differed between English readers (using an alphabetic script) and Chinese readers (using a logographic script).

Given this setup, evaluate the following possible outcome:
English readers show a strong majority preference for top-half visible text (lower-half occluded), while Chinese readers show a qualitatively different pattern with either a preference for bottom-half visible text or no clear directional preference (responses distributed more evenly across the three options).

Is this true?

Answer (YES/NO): NO